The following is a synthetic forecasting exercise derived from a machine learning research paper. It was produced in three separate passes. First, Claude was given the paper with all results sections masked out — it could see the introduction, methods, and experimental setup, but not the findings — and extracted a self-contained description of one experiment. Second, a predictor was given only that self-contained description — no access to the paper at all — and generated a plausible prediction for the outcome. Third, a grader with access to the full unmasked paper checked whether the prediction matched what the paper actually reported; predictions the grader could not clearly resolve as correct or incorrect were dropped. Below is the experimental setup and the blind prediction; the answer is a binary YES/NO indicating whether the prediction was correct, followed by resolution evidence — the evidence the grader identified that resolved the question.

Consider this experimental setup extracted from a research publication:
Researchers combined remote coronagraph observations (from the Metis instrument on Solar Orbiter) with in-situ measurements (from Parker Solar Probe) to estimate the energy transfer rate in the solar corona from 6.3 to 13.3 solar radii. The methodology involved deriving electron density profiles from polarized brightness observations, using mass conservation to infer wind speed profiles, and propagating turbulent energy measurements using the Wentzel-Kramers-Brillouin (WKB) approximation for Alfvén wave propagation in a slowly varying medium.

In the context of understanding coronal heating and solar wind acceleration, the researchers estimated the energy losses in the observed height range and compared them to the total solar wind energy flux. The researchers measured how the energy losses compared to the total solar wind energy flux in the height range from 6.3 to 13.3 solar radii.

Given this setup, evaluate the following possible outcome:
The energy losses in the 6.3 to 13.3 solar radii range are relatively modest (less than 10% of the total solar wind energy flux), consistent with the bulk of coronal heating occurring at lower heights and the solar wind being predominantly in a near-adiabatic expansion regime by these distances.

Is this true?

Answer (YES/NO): NO